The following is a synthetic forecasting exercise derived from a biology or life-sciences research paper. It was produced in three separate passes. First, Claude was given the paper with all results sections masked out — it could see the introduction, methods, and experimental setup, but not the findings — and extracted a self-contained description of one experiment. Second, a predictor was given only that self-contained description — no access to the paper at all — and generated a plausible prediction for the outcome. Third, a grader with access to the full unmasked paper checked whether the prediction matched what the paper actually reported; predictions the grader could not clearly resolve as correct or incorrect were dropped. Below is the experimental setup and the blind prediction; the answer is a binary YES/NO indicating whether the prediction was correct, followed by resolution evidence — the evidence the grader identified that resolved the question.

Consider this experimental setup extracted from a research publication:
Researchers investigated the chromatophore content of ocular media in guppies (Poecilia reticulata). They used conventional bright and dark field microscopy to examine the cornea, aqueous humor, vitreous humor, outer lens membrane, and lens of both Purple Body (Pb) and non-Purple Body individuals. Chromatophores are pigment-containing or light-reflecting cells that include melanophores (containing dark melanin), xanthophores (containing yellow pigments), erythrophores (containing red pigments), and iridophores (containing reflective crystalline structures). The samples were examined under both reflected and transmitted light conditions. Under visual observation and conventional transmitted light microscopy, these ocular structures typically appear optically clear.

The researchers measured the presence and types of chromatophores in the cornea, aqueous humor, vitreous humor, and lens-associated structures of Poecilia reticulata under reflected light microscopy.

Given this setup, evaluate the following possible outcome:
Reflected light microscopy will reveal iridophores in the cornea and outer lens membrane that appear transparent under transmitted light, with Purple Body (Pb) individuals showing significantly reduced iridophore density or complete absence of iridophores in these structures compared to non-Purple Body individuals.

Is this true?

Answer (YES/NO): NO